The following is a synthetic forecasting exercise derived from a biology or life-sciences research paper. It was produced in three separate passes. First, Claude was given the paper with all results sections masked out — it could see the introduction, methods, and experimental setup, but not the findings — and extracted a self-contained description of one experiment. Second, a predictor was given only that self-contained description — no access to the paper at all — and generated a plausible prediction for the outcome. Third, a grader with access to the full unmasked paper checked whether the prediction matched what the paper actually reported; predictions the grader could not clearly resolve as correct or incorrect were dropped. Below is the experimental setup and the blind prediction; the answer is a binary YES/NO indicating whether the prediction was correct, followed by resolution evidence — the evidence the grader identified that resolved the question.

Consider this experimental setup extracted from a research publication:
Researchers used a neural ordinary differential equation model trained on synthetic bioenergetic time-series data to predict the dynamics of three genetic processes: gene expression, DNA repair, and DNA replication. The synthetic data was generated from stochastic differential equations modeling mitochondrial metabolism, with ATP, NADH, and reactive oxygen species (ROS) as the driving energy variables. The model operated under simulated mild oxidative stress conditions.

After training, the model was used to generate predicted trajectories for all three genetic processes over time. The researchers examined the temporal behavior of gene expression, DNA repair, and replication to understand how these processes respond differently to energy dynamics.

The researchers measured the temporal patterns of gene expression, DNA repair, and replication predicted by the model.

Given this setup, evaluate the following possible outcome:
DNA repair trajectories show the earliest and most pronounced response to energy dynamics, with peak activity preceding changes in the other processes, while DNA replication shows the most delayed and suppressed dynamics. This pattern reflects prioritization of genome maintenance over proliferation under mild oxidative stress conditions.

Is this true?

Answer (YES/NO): NO